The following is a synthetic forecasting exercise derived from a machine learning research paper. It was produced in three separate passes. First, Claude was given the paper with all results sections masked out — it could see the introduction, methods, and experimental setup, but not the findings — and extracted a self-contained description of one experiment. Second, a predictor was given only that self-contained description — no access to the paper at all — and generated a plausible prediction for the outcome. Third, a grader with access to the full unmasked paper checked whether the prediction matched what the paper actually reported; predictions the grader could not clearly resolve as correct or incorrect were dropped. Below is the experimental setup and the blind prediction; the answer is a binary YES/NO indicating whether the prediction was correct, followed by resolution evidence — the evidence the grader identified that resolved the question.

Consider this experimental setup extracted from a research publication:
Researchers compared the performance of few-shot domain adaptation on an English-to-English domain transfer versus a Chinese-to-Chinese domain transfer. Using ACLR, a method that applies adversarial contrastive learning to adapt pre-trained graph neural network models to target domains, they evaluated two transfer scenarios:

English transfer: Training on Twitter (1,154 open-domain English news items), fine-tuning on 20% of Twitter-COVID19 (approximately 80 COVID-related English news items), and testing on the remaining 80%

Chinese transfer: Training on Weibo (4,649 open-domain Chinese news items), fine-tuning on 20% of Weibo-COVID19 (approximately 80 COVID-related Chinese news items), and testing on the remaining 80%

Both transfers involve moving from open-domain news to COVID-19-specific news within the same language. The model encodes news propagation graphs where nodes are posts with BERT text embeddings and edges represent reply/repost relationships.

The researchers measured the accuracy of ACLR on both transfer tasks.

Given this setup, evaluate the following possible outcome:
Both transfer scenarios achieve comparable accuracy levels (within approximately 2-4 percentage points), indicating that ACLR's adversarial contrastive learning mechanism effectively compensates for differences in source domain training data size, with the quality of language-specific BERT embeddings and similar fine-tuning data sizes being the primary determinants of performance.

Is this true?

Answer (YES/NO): NO